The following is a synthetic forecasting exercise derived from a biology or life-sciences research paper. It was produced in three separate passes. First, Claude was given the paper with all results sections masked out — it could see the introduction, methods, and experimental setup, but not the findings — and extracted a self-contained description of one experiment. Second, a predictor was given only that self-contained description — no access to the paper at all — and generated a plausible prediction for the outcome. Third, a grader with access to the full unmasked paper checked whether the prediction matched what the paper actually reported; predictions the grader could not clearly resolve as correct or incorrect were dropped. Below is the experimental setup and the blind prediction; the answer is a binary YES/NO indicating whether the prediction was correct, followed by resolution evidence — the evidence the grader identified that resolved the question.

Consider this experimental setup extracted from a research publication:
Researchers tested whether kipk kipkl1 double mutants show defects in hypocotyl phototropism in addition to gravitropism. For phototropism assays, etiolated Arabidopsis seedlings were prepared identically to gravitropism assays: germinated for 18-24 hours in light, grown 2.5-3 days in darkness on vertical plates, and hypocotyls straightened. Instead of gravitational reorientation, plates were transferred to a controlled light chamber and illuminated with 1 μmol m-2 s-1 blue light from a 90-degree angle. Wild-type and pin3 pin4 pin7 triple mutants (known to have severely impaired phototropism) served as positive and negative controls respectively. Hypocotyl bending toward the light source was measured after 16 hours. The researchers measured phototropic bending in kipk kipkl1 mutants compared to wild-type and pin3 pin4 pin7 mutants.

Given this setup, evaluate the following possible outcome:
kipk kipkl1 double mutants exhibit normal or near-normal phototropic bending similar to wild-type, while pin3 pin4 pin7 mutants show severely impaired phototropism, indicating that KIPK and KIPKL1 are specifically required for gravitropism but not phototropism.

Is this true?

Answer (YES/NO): YES